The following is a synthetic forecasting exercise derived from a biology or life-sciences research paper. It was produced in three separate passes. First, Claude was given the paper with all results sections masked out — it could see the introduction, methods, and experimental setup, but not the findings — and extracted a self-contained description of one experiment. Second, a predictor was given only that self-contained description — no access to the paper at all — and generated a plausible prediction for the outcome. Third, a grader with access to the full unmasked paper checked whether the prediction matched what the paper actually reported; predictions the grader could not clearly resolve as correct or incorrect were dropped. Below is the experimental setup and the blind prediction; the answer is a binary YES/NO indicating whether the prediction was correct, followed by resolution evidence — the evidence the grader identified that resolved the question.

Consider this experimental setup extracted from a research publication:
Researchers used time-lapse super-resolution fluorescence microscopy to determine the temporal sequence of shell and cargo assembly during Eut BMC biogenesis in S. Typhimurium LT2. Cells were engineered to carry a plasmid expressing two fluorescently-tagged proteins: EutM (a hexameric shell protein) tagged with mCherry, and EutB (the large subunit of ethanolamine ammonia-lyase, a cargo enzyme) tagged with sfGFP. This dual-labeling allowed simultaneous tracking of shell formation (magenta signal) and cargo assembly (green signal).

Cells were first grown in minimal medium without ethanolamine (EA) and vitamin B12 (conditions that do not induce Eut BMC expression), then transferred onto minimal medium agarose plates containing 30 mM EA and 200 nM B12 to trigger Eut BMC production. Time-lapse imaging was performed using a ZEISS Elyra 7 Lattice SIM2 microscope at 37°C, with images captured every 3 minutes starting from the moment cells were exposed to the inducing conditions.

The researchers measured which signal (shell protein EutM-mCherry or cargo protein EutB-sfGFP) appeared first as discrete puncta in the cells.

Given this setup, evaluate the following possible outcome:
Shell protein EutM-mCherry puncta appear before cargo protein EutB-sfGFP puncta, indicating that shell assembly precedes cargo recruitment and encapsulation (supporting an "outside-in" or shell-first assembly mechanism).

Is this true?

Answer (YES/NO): YES